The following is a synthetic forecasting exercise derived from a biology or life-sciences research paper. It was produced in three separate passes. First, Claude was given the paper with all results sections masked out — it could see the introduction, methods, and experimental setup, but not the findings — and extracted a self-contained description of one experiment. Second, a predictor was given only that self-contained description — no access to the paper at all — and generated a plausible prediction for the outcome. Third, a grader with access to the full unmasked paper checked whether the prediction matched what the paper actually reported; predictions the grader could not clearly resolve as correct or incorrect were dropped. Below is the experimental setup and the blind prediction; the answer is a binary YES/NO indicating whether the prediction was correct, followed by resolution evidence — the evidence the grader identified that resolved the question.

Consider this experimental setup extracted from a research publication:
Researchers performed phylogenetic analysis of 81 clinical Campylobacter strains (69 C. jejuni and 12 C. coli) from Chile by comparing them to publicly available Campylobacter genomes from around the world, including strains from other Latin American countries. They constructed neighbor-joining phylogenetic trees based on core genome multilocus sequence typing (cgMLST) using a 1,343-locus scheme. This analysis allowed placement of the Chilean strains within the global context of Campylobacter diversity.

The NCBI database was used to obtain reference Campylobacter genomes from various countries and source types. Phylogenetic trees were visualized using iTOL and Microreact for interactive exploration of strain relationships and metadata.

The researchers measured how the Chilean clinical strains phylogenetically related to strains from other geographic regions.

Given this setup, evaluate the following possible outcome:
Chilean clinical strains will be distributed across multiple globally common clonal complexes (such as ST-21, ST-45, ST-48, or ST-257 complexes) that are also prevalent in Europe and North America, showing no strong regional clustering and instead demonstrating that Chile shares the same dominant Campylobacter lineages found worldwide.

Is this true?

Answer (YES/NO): YES